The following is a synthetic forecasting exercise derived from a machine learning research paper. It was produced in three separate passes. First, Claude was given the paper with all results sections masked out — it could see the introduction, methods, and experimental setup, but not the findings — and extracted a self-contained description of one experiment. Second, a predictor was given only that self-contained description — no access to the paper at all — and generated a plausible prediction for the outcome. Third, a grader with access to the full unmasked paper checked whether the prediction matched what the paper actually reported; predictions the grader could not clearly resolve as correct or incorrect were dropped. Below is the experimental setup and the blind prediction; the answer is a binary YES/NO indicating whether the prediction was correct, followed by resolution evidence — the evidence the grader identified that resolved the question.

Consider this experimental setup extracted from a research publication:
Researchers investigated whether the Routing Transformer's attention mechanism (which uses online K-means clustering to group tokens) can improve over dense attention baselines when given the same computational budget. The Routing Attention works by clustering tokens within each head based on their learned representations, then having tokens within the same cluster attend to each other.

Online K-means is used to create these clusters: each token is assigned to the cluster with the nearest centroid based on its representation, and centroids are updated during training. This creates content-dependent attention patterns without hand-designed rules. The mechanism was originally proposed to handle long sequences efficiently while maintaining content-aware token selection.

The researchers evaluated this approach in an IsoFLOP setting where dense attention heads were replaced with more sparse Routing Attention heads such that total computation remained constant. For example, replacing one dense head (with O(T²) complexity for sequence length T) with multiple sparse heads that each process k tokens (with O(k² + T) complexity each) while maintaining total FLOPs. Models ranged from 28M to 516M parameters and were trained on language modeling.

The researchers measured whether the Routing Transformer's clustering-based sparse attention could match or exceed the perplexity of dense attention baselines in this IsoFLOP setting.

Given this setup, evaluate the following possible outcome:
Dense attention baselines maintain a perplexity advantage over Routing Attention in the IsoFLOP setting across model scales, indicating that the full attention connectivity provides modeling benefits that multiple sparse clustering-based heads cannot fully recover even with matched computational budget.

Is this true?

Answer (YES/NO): YES